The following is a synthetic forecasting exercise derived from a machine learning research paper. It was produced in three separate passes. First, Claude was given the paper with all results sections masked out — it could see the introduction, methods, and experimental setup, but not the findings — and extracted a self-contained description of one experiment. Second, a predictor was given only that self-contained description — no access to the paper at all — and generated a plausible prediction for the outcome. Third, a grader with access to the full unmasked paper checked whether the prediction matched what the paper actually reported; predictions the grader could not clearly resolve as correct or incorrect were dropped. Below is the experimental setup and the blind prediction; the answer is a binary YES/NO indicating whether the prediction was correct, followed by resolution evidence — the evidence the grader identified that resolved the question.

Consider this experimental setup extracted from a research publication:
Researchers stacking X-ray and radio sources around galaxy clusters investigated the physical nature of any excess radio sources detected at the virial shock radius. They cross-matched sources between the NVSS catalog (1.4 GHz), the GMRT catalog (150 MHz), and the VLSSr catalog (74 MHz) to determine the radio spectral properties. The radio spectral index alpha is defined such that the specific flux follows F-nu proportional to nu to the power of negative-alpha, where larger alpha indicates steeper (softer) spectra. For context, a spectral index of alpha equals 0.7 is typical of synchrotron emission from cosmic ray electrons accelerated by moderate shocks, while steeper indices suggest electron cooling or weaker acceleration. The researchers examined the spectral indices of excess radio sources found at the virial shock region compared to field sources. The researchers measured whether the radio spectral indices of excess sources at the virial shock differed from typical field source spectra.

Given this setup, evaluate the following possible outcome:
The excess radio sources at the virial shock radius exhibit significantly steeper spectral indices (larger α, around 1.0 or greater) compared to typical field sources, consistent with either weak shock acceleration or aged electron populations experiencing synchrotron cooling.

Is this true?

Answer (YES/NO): NO